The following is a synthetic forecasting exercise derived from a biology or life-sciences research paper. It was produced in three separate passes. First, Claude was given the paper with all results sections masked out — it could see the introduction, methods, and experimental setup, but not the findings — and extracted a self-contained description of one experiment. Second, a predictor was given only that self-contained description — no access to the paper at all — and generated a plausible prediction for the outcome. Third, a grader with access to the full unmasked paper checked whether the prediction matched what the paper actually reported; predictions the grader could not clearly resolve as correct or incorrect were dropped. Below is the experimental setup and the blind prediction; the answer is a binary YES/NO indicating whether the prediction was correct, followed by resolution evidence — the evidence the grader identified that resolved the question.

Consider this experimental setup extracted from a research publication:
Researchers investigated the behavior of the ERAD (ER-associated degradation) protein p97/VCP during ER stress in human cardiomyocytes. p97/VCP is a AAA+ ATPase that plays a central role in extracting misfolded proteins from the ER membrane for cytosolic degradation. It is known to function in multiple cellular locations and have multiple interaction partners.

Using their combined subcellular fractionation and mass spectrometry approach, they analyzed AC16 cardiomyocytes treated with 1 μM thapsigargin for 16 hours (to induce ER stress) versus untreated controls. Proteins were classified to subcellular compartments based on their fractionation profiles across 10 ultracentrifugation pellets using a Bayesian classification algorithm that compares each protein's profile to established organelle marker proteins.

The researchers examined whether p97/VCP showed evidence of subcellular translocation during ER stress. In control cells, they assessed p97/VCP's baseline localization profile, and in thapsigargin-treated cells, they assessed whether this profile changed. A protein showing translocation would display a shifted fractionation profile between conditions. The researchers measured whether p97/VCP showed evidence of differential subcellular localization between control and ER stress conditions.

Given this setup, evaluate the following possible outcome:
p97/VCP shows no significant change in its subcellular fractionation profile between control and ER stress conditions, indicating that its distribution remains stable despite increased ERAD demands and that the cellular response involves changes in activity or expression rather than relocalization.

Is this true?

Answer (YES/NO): NO